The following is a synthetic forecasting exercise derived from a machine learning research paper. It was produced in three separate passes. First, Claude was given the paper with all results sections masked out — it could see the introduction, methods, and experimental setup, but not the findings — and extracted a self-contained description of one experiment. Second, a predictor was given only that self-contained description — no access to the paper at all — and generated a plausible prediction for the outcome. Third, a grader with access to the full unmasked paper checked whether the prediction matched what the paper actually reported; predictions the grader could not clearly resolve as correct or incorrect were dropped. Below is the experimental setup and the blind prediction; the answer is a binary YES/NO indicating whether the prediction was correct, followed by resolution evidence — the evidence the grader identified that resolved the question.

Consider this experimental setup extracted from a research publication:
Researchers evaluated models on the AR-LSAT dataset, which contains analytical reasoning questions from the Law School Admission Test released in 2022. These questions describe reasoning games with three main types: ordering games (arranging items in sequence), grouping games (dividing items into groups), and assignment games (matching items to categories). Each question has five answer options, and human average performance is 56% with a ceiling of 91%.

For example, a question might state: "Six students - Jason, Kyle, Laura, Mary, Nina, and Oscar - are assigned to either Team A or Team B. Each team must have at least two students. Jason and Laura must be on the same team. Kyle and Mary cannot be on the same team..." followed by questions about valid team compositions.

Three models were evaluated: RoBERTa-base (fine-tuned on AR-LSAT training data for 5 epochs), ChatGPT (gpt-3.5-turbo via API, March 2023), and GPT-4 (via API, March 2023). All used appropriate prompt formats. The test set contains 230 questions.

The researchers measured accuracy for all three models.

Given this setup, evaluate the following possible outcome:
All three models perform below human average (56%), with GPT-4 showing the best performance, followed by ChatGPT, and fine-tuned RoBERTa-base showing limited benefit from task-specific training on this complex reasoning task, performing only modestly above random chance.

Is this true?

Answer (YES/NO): NO